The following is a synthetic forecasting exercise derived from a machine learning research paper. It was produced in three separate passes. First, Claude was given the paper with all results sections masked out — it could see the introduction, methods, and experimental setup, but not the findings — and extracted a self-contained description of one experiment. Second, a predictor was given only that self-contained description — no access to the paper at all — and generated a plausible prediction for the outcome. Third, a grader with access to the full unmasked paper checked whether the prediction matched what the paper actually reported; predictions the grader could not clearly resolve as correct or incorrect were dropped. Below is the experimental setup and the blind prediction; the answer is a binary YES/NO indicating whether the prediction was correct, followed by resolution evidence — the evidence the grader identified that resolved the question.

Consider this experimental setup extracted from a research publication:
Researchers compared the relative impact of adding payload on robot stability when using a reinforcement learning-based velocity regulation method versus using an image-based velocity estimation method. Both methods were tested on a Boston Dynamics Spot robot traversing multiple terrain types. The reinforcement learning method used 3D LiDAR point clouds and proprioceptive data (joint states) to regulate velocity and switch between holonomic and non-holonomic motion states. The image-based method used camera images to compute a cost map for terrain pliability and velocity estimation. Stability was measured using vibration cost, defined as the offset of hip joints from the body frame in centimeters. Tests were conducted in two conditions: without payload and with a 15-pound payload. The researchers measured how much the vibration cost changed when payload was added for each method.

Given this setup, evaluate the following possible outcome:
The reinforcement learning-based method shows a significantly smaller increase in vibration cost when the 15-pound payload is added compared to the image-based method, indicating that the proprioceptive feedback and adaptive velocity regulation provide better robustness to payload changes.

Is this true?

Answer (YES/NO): NO